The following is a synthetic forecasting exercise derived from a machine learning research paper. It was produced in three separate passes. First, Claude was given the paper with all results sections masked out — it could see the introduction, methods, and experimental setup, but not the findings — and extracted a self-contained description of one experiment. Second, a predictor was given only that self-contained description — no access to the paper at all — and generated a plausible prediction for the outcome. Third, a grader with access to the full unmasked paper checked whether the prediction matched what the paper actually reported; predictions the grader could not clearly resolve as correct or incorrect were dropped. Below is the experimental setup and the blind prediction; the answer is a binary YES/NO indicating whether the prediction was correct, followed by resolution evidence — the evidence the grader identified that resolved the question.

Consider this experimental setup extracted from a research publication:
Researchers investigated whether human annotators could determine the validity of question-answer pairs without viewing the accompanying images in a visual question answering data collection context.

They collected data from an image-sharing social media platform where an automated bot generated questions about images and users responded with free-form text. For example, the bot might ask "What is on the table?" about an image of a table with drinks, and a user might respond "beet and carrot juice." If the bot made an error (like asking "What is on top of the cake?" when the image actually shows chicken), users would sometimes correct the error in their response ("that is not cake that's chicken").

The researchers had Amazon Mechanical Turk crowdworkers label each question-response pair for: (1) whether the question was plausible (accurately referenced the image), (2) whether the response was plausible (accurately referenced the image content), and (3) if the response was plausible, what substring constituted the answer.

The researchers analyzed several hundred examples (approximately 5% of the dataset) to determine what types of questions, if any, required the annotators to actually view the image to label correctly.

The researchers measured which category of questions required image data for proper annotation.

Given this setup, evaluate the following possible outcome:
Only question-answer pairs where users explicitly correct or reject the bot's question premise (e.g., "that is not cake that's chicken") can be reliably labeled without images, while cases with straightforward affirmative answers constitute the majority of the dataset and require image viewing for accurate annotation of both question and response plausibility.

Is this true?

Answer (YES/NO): NO